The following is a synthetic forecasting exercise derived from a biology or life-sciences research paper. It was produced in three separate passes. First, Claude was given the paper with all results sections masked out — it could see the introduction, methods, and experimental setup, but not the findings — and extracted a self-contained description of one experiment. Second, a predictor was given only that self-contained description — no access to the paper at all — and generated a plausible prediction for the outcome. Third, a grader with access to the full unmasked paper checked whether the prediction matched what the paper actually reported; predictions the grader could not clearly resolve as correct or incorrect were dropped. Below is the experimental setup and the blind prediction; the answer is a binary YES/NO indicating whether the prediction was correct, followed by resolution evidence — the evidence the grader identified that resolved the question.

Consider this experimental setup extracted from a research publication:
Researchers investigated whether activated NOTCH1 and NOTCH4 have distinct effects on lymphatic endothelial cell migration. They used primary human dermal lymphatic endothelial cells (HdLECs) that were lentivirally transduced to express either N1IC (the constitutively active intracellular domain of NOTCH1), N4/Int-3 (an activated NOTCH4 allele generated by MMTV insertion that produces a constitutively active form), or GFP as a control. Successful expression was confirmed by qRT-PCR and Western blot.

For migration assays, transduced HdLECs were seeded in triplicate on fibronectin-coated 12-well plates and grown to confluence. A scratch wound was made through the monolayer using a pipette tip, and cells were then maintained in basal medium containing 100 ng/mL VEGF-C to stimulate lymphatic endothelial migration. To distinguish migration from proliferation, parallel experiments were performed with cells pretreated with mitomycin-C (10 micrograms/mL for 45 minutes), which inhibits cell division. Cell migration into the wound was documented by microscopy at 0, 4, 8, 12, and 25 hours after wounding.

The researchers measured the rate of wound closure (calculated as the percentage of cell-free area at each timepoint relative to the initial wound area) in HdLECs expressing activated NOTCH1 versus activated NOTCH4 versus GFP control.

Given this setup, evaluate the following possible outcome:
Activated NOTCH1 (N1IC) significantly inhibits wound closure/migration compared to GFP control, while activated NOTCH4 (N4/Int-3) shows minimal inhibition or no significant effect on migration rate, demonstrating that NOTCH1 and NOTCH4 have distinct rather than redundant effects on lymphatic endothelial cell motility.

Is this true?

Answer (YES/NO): NO